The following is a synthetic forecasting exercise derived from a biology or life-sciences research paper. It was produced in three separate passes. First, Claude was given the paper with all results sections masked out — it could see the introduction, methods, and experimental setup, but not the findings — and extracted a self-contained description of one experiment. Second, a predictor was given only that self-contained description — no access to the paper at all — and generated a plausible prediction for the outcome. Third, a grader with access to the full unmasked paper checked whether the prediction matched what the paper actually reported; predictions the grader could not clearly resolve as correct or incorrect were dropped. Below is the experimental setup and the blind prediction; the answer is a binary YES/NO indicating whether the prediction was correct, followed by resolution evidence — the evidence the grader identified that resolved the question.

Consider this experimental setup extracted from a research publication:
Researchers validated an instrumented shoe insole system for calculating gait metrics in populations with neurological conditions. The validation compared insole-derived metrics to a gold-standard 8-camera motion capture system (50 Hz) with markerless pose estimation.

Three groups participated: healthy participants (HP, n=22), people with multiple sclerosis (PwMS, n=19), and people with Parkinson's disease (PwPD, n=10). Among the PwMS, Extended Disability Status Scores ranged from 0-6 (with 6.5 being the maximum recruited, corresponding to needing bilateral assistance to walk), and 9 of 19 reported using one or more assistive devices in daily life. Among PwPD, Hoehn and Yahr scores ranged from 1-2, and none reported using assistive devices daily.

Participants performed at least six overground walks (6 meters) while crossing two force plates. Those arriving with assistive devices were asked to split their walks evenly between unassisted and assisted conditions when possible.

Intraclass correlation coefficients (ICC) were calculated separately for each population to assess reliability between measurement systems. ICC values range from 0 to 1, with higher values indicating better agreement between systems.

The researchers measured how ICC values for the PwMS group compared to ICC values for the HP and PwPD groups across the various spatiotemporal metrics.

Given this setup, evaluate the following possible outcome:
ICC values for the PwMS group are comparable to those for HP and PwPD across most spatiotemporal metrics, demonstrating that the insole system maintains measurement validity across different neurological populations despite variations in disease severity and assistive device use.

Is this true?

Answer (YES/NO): NO